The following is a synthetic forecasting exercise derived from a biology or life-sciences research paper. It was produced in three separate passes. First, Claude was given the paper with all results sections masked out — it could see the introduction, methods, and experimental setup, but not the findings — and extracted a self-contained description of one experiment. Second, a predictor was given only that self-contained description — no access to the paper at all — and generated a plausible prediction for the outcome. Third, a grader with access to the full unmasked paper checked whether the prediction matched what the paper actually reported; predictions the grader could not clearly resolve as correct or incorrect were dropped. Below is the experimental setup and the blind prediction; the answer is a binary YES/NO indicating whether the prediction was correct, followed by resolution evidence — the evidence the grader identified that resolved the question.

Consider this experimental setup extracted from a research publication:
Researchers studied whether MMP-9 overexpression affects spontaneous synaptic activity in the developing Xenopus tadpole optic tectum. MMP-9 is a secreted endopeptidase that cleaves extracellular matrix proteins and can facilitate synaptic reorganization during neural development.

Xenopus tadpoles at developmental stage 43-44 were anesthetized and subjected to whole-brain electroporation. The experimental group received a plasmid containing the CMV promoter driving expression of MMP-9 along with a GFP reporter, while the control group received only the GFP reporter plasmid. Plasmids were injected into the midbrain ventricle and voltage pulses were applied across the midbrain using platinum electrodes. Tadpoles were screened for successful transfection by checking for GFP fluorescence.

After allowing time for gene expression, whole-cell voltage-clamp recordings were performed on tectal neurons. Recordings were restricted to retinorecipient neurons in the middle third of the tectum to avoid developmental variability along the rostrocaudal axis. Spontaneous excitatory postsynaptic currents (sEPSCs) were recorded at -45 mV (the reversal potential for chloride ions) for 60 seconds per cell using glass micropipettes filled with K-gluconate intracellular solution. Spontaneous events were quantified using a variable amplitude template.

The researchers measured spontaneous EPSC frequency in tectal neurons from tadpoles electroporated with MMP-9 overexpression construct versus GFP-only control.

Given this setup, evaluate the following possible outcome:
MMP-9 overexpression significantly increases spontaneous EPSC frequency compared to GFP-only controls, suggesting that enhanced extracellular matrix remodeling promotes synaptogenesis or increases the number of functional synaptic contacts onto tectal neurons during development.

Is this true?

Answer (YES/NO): YES